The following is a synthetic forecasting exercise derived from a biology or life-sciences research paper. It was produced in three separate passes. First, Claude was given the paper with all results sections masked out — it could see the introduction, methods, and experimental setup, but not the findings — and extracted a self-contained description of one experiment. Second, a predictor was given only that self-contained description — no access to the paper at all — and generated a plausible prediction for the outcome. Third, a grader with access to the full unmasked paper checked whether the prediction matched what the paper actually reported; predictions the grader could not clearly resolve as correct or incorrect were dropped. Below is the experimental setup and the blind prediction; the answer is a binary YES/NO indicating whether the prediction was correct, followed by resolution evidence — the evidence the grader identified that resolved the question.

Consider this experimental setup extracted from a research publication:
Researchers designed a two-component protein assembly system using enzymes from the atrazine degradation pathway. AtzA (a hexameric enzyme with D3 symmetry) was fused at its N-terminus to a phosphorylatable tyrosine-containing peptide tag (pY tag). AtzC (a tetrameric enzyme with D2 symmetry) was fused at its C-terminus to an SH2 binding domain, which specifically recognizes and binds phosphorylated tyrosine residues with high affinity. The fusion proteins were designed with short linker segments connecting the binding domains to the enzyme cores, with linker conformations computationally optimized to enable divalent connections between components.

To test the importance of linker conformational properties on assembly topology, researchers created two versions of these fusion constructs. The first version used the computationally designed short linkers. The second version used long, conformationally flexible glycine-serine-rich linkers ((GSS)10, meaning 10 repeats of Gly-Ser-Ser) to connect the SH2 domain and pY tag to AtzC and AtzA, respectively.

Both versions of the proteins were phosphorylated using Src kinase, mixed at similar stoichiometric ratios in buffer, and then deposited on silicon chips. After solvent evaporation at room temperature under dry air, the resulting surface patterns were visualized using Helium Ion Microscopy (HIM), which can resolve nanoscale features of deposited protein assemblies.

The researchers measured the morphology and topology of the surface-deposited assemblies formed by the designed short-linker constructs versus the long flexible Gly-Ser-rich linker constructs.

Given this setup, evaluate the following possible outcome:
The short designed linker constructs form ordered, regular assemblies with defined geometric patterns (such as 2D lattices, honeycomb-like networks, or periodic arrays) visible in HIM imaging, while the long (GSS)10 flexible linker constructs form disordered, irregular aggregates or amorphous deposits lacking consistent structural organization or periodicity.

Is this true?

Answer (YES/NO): NO